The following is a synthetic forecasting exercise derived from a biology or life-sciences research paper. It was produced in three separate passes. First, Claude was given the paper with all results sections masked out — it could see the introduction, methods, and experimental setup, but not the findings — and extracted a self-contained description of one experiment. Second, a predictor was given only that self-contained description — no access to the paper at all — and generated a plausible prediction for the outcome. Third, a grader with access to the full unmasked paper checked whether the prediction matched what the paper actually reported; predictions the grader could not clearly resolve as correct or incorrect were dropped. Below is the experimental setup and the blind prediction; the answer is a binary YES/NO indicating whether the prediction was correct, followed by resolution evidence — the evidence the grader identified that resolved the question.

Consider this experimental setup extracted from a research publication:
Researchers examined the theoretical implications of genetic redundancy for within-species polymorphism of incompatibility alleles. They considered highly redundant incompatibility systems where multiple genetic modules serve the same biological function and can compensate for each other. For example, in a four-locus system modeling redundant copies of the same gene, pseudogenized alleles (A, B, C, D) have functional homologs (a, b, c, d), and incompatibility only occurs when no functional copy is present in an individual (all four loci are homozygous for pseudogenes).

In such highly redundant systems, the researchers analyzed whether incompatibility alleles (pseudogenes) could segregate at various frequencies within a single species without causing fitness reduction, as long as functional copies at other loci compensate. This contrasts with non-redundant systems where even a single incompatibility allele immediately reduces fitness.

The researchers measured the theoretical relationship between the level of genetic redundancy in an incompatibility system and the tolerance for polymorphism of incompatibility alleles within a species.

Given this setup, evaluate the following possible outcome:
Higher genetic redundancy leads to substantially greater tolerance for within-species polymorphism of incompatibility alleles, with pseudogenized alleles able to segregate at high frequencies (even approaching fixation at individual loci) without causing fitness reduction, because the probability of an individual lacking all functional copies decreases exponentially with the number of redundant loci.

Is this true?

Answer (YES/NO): NO